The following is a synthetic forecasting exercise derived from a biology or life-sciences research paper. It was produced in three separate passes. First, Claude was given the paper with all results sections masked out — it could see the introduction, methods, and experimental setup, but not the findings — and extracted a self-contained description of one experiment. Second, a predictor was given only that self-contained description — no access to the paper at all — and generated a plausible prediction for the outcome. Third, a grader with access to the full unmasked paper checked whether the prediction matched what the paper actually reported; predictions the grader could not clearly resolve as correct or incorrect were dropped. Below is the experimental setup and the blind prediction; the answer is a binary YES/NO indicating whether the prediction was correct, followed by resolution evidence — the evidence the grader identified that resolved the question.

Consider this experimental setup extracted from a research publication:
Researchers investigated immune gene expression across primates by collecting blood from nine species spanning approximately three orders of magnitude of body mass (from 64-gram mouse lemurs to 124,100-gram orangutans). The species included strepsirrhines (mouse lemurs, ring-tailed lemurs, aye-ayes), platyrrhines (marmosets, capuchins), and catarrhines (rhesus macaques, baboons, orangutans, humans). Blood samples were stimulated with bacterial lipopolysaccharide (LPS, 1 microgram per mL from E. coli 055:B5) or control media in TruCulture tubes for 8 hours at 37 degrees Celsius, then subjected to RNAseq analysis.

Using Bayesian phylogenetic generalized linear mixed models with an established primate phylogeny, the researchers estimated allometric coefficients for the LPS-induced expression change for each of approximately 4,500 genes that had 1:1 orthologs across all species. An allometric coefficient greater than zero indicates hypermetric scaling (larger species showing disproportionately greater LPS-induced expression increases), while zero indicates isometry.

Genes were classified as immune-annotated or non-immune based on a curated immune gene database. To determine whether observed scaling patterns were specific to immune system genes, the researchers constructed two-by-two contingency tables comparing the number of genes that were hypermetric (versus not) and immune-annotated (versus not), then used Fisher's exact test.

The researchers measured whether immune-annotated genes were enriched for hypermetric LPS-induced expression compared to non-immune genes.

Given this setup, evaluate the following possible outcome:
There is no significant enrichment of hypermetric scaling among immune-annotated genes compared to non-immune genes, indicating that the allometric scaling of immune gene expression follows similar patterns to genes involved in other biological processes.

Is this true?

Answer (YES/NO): NO